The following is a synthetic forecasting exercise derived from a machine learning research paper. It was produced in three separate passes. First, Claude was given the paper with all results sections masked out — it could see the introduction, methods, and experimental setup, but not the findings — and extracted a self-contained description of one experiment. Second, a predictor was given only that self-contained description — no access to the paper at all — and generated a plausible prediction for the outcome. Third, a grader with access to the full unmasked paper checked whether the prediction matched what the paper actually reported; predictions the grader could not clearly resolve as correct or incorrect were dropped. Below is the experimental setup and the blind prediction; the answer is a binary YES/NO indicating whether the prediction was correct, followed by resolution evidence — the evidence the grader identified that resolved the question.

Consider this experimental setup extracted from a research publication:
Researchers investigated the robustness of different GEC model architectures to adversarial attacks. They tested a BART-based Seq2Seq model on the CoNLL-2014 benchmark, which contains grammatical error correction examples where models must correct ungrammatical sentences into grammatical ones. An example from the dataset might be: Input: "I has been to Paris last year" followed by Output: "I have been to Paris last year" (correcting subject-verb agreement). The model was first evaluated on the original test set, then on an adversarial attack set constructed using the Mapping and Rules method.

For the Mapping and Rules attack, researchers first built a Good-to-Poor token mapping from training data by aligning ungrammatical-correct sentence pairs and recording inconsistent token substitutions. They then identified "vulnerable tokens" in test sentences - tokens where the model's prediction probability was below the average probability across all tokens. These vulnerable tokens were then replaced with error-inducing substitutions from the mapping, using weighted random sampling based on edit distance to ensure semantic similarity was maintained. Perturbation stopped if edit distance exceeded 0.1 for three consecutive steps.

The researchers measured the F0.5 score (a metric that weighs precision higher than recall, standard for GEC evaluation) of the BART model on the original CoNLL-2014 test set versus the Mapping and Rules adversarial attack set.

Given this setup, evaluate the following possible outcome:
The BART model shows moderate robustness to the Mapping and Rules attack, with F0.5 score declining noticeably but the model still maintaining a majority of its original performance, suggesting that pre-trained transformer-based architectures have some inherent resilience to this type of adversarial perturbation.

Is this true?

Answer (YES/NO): NO